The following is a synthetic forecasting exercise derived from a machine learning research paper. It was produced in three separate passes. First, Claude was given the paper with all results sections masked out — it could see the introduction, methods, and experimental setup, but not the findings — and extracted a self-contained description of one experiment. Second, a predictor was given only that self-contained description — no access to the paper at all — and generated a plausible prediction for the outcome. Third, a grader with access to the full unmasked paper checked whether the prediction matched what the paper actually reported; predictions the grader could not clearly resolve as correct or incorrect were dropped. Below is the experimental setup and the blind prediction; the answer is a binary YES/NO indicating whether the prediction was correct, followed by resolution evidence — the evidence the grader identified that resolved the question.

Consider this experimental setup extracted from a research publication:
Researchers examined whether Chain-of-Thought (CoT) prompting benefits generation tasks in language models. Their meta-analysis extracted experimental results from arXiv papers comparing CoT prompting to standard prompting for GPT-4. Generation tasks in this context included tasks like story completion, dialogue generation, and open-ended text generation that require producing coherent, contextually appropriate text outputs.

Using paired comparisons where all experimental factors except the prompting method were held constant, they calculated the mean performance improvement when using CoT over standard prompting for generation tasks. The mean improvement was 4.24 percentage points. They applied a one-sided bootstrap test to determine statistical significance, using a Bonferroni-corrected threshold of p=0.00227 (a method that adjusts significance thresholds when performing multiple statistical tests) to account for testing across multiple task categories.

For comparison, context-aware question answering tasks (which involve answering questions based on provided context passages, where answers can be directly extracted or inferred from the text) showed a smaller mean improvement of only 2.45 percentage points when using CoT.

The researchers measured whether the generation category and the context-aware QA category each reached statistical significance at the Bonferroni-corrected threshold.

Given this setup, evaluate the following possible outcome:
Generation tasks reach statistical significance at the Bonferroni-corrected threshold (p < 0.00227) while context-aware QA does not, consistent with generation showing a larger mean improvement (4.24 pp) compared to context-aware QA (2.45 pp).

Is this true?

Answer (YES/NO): NO